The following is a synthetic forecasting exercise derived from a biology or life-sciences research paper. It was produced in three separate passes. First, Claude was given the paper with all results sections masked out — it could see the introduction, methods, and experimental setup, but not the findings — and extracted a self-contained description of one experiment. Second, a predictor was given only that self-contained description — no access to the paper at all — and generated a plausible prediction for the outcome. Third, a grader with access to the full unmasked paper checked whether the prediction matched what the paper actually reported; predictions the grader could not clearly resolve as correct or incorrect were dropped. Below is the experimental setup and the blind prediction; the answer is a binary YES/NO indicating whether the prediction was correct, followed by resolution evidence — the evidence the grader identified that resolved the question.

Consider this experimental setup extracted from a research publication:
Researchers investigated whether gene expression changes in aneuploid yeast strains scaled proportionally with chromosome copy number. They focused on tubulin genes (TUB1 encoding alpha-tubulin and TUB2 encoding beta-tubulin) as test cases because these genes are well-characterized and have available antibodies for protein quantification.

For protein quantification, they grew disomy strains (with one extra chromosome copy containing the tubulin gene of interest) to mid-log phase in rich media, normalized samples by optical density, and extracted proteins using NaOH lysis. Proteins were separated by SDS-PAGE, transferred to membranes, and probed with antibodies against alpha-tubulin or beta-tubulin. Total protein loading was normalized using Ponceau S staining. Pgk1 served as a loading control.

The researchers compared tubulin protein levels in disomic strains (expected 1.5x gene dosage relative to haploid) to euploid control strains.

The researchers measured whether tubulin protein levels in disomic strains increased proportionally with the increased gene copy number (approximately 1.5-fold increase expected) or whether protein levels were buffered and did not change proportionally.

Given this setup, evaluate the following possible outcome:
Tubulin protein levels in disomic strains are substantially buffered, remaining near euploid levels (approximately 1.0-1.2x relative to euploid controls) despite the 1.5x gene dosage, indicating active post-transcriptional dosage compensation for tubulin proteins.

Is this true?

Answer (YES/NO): NO